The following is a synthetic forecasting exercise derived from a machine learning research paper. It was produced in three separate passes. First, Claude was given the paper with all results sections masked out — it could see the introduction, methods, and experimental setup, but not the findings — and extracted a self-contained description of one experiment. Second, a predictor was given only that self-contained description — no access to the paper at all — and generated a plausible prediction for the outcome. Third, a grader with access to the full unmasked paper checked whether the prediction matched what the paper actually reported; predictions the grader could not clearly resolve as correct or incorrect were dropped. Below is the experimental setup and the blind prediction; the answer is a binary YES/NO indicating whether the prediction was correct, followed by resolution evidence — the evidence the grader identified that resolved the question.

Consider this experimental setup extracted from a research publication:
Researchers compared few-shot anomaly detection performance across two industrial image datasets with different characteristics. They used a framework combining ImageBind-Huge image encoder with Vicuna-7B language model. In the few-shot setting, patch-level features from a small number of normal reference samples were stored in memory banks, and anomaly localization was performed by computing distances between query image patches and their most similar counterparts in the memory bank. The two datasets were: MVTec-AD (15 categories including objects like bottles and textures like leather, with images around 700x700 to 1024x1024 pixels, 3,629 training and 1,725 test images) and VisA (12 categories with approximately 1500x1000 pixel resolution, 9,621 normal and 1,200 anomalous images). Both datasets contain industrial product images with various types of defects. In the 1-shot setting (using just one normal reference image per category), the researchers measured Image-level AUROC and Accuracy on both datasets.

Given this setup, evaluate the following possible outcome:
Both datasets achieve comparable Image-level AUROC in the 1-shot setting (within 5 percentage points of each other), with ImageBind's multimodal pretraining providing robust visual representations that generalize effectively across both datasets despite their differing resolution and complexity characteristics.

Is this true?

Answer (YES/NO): NO